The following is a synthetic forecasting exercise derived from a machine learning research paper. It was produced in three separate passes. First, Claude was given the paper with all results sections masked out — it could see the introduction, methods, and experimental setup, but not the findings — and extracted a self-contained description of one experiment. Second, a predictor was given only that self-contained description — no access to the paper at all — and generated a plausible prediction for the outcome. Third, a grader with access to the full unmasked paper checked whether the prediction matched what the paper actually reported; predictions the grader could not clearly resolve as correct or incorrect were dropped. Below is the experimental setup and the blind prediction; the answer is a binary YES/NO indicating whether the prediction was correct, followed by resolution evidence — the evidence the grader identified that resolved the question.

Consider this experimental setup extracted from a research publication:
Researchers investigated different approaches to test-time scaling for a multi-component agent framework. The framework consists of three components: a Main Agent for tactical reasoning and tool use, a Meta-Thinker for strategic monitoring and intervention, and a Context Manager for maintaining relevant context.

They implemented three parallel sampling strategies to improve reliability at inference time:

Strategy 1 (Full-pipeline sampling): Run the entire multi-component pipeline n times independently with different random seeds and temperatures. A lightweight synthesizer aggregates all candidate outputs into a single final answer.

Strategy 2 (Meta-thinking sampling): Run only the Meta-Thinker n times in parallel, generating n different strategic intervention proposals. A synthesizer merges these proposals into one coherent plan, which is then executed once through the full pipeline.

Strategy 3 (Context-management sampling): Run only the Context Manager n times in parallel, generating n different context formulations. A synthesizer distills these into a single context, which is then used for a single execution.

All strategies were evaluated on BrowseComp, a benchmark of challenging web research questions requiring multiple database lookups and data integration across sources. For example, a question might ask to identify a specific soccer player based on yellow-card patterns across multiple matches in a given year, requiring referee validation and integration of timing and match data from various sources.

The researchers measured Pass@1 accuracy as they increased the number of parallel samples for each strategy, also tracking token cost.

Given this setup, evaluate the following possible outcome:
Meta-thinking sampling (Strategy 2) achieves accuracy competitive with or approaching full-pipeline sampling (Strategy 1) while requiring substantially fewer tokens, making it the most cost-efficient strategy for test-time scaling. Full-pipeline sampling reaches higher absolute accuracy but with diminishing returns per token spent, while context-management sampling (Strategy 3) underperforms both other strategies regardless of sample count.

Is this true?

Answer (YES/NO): NO